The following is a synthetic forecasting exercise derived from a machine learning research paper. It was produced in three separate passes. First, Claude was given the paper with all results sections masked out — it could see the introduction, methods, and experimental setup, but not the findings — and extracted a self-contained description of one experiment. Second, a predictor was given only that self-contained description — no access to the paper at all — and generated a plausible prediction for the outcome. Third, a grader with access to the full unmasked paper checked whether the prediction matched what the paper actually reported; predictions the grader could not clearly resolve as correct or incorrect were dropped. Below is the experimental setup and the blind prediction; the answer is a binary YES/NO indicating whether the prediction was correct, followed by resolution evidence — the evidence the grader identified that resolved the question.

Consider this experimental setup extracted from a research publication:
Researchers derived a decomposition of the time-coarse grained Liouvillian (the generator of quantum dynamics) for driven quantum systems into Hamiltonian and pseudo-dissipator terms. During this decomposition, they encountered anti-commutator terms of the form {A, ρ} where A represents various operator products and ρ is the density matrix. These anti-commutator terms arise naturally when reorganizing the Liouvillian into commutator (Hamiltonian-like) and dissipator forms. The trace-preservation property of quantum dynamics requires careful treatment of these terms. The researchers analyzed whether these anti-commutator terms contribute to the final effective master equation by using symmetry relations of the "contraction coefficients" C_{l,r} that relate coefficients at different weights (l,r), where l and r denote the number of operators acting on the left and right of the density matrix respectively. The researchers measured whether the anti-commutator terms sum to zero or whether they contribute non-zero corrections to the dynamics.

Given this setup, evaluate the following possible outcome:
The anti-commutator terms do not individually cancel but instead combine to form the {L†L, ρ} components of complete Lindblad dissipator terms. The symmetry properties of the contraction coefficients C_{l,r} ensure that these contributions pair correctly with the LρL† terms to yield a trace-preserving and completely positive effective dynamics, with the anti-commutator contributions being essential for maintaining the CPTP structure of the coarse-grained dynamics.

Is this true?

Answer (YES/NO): NO